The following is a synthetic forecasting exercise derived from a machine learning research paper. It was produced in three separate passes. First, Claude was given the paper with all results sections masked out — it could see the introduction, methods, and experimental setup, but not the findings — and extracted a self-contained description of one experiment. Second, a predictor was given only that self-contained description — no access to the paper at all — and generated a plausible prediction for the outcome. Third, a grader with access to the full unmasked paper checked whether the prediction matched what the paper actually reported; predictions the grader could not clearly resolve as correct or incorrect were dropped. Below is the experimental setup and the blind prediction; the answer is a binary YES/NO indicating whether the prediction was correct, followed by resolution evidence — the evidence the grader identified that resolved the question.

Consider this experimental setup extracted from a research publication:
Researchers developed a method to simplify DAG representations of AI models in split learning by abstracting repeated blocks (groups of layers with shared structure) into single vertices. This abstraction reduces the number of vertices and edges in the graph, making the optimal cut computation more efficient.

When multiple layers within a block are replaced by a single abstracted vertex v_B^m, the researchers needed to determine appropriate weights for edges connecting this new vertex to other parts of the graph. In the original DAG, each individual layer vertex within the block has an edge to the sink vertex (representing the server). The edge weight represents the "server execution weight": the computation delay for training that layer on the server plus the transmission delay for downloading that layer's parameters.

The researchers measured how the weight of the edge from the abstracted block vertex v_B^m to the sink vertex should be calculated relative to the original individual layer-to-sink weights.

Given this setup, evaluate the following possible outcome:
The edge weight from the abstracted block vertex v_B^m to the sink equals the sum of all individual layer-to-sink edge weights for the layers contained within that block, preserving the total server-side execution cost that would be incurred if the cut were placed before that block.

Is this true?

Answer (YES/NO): YES